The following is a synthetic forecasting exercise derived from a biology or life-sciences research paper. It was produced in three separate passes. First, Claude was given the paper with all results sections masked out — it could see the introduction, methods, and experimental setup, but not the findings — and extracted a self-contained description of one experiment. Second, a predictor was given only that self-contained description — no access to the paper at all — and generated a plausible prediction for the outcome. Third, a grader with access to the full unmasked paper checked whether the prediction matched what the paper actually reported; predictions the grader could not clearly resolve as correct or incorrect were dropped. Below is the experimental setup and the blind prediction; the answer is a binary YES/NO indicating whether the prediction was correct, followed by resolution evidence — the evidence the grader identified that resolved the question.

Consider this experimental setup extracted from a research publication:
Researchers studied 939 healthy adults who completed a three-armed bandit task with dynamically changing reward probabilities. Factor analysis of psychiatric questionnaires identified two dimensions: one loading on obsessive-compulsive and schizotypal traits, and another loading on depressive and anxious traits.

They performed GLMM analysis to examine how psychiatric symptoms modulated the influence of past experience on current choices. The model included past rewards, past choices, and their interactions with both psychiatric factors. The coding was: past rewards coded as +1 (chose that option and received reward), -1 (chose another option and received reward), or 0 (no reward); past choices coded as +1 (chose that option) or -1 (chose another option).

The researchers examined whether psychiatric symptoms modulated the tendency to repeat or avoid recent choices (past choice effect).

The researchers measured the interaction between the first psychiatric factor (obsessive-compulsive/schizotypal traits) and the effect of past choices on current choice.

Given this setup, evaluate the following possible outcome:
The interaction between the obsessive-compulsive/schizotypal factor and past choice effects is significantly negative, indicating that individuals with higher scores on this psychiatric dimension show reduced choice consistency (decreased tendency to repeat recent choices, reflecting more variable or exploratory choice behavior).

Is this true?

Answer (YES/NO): NO